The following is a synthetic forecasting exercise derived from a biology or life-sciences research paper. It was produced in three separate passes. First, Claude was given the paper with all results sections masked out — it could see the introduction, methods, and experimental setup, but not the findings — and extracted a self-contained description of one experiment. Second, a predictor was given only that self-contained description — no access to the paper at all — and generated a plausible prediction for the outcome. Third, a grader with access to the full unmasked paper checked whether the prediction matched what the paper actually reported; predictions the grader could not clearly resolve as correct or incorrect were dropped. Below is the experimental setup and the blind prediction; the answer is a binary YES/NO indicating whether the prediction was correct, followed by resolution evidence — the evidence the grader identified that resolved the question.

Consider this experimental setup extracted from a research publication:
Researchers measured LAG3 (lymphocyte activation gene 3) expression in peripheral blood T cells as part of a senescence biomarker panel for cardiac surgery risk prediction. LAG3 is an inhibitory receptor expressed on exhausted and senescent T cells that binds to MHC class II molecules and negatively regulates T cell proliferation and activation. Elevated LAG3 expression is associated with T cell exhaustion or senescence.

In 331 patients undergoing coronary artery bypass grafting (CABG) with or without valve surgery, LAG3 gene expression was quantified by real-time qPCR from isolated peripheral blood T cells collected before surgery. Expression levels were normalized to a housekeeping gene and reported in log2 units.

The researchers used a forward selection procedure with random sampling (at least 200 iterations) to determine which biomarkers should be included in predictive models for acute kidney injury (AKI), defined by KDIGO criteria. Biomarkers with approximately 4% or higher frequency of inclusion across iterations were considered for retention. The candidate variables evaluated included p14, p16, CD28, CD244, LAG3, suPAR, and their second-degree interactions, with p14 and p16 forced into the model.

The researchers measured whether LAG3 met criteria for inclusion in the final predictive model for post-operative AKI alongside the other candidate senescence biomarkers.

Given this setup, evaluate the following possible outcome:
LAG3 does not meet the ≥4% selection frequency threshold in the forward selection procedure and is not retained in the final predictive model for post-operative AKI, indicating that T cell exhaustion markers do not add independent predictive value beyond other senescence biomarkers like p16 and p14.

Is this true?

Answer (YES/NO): NO